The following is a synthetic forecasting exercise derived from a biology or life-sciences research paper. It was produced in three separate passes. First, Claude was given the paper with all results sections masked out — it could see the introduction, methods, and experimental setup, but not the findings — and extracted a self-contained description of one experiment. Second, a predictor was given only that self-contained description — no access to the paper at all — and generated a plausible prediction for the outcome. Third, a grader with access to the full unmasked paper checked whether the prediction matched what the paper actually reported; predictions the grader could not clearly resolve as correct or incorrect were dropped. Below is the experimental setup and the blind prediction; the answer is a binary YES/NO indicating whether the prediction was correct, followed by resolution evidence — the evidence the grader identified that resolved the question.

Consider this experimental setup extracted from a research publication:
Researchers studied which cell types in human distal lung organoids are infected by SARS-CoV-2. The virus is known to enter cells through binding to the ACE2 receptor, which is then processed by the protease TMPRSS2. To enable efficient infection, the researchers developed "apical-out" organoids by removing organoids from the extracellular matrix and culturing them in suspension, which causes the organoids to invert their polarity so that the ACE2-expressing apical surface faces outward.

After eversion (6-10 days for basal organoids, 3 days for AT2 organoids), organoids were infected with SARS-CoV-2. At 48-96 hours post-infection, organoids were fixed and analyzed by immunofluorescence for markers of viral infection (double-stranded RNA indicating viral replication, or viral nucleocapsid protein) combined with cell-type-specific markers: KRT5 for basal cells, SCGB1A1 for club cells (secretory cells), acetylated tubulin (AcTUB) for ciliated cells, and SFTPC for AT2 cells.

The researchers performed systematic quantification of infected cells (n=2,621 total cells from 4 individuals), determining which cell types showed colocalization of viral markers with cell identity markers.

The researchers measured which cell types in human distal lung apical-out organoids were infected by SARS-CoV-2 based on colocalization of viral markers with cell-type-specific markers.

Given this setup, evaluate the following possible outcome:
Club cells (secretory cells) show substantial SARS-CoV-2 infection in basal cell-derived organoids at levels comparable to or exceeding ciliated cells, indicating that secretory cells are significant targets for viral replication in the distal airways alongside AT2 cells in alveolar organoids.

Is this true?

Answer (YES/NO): YES